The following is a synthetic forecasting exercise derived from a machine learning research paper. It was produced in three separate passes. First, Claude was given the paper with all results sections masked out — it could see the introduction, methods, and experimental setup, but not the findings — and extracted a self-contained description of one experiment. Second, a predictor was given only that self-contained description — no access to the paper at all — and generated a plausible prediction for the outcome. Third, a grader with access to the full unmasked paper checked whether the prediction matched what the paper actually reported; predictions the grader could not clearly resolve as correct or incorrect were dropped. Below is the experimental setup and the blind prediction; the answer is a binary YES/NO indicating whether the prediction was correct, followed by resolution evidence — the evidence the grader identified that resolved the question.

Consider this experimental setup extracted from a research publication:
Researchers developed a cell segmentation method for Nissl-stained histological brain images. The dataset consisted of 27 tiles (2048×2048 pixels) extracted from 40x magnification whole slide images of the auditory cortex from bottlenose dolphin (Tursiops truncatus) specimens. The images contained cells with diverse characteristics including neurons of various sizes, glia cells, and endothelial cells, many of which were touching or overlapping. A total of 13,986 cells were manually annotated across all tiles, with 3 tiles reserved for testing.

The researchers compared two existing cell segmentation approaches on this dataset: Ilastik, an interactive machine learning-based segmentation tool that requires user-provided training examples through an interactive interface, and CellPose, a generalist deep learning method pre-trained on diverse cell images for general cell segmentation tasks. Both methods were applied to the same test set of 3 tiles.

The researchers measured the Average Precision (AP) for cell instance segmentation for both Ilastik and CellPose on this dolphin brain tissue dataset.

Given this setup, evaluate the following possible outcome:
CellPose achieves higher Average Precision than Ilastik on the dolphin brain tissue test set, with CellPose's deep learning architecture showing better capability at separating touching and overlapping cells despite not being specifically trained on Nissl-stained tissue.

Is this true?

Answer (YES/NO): NO